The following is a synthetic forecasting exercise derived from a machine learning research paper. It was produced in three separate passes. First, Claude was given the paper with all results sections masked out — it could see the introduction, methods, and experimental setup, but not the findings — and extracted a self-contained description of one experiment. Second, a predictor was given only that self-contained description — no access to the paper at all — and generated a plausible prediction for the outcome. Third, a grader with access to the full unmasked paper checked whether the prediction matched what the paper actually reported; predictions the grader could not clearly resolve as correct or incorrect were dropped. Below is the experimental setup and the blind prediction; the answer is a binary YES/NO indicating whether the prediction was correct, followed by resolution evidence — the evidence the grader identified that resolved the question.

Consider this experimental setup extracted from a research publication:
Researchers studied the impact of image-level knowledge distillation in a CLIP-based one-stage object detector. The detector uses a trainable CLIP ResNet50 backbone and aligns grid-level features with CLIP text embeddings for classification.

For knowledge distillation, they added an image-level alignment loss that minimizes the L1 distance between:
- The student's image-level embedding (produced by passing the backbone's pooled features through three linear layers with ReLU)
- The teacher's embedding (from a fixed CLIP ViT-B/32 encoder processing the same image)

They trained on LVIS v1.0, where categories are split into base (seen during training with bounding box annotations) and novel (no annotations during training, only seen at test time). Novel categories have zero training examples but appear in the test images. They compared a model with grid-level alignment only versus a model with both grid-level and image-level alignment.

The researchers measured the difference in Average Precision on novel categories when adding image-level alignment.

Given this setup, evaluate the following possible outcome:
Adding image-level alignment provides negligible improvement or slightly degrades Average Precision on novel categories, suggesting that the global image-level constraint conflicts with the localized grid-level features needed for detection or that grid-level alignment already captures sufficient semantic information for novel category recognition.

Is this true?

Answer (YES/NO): NO